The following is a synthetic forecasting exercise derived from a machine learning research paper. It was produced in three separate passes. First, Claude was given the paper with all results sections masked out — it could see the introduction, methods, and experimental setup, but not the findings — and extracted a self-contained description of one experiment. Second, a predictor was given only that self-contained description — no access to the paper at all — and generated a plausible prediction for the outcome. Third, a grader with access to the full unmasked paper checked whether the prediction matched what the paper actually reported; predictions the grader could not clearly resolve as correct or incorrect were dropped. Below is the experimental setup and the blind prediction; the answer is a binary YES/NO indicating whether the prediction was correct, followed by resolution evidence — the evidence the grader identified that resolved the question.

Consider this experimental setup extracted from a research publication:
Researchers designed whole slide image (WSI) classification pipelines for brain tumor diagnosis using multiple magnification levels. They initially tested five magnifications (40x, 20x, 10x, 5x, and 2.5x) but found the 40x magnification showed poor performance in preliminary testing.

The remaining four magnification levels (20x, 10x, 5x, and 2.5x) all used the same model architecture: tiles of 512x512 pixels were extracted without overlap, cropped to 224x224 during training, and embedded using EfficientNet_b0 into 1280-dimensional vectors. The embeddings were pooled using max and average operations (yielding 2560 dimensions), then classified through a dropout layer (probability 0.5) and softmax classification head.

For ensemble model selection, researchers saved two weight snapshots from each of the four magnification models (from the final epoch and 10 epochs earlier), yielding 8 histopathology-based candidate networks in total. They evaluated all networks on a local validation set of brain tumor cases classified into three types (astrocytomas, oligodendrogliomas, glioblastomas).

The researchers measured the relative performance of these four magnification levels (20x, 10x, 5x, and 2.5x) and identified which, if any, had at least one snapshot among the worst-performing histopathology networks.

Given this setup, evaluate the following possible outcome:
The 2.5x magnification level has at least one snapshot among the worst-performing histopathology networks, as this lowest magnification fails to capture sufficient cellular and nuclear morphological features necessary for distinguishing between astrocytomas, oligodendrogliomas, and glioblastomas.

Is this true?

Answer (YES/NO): NO